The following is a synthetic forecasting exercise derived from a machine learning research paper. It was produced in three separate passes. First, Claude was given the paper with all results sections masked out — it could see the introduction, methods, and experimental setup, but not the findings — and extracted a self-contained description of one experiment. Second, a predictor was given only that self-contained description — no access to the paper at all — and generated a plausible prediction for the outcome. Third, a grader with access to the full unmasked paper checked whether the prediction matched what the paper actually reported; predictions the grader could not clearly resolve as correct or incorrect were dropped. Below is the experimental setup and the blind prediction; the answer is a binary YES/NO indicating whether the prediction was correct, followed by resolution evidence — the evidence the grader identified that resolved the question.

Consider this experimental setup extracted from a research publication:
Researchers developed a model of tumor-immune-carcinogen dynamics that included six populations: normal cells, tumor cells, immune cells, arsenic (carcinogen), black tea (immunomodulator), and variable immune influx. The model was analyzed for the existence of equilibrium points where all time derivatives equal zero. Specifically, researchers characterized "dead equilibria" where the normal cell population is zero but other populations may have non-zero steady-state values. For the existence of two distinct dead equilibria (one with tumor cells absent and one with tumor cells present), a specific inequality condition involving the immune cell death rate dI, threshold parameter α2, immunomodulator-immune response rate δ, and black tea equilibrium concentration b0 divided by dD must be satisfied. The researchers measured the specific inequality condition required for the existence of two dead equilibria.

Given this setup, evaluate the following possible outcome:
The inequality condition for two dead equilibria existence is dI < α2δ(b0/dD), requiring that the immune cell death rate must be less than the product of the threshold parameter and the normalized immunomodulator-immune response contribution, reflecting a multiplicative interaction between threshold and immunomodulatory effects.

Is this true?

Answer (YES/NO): NO